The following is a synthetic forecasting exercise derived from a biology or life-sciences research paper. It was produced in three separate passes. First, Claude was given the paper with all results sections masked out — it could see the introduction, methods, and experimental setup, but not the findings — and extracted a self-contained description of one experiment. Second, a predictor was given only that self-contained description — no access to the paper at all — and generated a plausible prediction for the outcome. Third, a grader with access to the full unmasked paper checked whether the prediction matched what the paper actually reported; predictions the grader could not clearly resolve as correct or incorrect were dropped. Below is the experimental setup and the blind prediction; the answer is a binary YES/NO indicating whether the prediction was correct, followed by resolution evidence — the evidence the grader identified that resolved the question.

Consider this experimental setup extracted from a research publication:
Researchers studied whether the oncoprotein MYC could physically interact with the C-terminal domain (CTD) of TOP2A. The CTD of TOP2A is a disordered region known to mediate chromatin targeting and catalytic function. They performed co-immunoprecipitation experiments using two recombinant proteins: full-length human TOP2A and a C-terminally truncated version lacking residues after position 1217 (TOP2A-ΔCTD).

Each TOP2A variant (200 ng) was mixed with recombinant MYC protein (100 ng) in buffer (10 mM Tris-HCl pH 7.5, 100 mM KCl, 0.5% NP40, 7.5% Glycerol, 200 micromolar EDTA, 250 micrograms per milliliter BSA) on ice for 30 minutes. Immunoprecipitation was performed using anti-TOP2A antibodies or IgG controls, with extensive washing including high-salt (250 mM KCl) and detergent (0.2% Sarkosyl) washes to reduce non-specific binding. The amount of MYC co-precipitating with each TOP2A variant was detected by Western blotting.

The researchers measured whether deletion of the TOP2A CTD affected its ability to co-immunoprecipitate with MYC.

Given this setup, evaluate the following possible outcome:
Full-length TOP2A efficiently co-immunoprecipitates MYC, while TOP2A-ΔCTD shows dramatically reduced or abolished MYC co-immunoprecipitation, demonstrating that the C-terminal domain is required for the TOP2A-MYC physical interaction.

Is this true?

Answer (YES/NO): NO